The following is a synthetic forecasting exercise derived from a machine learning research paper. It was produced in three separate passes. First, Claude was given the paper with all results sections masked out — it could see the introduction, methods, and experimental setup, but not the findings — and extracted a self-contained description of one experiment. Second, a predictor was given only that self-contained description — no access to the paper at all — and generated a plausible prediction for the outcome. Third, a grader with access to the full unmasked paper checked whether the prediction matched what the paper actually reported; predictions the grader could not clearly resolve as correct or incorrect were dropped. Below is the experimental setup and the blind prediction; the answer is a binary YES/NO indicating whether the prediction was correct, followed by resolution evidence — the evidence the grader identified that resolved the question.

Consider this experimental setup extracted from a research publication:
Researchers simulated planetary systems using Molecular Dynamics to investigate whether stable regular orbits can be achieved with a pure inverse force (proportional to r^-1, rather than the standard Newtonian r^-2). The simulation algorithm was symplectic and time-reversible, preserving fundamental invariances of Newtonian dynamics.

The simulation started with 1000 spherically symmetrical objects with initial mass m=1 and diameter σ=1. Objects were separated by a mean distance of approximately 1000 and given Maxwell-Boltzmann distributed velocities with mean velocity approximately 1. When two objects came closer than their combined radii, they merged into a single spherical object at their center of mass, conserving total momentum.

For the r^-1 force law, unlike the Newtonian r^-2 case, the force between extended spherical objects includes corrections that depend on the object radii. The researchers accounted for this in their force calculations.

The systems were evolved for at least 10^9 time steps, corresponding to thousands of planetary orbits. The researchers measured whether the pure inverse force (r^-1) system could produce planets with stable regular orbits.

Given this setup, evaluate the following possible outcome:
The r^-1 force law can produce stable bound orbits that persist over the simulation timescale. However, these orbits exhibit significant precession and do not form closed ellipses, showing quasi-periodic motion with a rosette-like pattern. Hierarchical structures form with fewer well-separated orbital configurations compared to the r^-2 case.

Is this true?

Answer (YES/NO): YES